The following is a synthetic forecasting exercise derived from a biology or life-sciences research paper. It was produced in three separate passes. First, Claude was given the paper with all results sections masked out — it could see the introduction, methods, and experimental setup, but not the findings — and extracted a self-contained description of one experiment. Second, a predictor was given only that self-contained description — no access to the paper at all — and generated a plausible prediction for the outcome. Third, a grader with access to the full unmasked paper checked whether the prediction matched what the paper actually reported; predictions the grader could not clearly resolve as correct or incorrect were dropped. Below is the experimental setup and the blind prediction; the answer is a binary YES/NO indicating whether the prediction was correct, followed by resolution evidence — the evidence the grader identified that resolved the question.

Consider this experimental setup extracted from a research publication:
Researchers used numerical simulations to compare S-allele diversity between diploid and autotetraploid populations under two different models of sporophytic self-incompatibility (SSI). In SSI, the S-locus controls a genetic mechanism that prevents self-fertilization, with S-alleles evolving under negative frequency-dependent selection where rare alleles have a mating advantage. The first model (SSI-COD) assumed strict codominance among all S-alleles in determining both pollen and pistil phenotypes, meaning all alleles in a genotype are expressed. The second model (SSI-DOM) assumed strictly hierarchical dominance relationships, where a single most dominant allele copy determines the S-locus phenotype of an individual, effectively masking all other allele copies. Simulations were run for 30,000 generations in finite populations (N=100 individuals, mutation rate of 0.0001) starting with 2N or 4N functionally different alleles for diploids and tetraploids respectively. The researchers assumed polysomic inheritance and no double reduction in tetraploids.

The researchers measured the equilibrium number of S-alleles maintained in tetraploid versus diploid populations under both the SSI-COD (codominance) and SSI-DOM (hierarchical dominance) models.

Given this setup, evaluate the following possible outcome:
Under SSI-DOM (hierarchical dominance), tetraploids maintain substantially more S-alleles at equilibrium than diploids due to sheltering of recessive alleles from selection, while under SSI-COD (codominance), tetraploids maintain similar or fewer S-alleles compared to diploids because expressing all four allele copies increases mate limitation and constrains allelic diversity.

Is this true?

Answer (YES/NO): NO